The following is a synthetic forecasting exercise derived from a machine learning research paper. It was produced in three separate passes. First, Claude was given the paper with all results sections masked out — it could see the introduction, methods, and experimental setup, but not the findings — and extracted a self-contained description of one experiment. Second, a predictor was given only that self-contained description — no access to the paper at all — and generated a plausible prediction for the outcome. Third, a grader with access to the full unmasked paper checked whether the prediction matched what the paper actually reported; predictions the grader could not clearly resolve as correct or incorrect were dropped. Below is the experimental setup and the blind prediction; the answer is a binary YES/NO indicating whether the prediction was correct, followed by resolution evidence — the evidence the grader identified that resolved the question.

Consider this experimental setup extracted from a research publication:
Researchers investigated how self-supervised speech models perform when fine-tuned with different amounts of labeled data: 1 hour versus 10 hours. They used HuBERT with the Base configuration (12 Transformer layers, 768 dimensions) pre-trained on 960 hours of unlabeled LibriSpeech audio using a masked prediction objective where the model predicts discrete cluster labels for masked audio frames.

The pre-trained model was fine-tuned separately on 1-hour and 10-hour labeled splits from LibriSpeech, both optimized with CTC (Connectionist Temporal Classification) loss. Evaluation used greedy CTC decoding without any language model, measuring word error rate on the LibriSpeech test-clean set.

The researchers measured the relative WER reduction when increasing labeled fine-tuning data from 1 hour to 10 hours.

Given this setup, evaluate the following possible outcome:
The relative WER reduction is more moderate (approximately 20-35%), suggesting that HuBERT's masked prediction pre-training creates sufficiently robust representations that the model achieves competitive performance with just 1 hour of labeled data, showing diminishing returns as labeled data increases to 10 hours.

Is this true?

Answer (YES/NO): NO